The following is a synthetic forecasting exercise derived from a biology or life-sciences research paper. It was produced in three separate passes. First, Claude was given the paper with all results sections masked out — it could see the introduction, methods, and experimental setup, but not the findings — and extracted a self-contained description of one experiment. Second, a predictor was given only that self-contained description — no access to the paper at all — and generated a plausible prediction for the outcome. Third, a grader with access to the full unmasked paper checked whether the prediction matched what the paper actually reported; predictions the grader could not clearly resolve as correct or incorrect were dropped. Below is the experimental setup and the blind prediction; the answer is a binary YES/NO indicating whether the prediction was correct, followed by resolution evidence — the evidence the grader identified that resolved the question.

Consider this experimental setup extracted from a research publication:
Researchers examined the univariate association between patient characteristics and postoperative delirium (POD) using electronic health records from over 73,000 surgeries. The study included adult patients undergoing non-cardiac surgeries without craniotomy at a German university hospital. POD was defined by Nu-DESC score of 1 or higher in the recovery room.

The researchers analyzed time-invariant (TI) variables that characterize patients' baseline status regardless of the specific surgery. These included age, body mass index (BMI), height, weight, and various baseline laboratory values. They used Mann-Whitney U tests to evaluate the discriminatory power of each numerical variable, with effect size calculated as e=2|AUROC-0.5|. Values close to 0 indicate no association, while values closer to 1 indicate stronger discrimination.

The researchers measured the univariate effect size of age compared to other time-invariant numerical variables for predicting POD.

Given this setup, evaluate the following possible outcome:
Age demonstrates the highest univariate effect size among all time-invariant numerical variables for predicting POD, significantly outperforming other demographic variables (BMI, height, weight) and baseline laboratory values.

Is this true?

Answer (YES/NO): YES